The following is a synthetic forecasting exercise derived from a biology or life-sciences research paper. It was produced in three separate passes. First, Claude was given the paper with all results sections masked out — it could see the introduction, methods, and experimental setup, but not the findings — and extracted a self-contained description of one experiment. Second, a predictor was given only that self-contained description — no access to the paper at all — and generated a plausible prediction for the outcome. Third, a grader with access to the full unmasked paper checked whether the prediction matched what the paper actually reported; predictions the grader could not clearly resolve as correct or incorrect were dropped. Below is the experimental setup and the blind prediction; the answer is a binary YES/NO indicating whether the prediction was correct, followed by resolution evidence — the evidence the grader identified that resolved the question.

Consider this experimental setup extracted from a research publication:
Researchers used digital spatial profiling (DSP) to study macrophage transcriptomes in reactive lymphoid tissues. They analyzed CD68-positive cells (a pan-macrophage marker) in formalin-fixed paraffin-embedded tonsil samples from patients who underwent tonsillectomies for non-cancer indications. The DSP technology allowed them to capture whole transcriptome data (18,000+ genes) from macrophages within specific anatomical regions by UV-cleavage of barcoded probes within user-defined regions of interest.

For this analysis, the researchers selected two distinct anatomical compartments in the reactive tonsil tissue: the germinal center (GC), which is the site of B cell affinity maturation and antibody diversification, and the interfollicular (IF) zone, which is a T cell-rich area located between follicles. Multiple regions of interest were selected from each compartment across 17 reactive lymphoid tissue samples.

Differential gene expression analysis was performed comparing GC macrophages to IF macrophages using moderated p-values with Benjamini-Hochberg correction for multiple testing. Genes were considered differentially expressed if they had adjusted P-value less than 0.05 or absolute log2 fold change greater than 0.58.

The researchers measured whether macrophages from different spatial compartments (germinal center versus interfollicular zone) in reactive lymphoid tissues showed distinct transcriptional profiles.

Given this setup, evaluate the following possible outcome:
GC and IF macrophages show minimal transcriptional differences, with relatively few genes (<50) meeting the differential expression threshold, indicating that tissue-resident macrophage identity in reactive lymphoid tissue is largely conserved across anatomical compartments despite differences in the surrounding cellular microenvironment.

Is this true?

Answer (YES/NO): NO